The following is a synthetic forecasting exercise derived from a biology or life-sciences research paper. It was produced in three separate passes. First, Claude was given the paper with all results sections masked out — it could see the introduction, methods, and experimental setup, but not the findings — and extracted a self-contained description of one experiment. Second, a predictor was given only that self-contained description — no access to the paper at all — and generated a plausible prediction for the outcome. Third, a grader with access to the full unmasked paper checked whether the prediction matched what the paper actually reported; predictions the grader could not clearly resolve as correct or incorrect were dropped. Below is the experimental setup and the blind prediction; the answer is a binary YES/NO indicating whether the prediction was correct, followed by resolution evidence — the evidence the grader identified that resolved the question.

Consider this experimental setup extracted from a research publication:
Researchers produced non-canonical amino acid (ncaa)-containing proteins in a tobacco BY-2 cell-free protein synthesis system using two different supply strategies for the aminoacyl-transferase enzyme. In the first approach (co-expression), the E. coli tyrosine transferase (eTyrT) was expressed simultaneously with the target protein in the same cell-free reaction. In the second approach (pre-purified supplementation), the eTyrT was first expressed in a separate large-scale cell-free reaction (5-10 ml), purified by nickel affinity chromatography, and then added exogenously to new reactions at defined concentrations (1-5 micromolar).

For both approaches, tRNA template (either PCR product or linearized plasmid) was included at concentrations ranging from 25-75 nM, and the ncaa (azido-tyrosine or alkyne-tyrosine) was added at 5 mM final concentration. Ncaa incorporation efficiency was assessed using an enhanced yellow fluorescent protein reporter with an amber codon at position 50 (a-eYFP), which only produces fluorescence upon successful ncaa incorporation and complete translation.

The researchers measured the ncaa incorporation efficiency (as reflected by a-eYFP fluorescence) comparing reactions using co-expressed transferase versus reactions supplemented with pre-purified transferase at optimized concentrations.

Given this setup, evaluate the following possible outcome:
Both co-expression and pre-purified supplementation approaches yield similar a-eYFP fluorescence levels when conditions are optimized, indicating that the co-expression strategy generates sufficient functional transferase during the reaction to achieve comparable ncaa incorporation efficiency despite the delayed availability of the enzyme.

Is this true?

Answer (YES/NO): NO